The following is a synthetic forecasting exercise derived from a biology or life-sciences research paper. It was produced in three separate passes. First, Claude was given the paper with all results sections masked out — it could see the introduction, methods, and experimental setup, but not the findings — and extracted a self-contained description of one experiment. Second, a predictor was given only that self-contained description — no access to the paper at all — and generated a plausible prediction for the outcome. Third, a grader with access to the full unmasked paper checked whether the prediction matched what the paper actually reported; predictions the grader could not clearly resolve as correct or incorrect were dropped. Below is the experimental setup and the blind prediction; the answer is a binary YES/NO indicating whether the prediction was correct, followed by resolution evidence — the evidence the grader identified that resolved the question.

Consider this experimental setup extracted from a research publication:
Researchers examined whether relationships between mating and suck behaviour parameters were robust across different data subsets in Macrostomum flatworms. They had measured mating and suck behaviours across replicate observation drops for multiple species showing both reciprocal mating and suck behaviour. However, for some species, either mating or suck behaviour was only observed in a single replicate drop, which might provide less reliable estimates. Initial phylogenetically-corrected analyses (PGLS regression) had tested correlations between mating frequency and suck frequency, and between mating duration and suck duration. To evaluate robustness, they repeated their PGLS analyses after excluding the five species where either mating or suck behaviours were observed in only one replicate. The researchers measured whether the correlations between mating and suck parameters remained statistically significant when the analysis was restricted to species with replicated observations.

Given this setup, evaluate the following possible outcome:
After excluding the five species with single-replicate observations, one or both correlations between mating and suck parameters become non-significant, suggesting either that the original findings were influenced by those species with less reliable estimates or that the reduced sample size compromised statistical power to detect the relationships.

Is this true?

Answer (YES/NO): NO